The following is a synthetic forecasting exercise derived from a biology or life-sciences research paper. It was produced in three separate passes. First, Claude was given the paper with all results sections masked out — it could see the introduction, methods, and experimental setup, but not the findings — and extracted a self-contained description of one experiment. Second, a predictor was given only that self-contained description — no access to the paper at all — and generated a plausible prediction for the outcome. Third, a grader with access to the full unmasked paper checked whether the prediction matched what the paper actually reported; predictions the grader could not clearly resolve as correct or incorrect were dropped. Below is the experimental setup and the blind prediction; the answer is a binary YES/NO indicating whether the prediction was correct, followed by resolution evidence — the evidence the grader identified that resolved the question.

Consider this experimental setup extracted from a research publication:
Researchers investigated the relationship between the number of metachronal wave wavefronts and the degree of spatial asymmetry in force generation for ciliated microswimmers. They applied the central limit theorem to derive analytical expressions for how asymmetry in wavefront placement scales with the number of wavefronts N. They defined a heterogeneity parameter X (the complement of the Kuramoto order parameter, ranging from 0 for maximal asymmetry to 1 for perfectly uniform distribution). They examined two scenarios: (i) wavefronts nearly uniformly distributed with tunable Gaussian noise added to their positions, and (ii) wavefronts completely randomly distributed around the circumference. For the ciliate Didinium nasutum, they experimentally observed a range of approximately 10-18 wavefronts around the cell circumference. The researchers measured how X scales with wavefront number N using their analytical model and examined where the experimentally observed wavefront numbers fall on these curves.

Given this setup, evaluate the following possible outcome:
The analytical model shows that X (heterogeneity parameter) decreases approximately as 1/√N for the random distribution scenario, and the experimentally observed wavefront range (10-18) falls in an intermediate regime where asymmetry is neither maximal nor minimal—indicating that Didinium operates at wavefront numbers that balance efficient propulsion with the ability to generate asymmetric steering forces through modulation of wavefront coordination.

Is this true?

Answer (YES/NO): NO